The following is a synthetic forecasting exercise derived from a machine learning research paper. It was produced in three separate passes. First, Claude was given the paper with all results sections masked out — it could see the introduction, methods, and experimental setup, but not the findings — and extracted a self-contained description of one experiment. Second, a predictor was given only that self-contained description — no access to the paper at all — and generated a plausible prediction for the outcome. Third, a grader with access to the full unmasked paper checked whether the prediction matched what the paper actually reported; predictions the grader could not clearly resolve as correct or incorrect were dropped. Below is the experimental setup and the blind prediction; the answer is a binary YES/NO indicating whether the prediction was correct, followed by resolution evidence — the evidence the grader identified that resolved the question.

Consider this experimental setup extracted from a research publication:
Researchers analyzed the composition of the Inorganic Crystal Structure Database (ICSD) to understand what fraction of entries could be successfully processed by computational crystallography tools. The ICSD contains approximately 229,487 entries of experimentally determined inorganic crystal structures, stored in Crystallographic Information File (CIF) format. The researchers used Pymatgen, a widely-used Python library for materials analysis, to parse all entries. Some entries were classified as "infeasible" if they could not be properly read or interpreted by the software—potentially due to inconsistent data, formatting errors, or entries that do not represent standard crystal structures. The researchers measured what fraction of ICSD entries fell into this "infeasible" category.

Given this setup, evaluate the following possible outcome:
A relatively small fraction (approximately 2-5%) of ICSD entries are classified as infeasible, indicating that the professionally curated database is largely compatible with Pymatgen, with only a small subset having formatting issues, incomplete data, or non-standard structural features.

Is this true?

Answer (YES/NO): YES